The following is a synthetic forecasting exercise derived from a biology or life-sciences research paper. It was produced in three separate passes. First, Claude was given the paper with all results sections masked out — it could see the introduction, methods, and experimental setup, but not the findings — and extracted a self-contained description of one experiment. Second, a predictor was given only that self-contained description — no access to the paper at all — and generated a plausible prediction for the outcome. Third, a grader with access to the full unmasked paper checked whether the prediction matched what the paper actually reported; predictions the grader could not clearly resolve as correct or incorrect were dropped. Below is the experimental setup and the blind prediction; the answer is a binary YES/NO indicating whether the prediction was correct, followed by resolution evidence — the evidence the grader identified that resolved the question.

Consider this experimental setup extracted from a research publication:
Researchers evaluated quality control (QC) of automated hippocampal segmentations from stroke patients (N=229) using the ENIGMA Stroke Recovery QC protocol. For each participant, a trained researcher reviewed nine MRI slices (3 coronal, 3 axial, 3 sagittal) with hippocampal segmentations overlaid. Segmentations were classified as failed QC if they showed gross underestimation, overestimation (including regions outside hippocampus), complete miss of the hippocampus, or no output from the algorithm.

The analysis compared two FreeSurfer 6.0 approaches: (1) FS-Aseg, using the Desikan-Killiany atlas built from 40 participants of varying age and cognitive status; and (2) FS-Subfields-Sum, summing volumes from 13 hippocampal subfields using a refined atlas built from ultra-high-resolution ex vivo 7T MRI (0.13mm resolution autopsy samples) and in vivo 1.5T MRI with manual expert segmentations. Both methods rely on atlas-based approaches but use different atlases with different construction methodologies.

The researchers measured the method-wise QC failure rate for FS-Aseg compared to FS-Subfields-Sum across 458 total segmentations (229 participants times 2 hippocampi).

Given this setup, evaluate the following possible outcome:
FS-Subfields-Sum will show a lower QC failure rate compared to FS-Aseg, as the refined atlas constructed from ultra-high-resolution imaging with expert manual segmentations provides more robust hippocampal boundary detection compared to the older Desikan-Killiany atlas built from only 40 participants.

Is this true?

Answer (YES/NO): YES